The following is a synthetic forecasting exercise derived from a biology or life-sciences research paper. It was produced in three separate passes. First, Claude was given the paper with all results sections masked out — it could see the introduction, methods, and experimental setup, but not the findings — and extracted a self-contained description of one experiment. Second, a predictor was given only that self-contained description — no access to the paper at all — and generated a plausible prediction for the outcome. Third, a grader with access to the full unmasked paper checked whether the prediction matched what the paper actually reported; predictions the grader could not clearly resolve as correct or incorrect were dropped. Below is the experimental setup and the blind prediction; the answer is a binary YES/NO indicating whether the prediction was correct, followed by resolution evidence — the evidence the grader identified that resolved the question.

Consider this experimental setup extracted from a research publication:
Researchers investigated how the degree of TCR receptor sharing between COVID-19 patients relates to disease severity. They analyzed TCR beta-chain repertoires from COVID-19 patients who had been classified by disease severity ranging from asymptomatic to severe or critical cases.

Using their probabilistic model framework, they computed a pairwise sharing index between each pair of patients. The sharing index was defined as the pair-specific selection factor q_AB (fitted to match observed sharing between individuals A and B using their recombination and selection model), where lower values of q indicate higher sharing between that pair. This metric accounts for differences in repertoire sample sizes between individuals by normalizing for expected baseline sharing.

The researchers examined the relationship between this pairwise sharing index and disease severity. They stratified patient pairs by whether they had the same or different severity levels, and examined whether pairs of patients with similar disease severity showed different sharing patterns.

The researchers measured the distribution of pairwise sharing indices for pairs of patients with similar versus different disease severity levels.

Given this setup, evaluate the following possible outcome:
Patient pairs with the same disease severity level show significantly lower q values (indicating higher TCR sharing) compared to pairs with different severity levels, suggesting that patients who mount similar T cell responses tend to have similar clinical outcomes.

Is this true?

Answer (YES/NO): NO